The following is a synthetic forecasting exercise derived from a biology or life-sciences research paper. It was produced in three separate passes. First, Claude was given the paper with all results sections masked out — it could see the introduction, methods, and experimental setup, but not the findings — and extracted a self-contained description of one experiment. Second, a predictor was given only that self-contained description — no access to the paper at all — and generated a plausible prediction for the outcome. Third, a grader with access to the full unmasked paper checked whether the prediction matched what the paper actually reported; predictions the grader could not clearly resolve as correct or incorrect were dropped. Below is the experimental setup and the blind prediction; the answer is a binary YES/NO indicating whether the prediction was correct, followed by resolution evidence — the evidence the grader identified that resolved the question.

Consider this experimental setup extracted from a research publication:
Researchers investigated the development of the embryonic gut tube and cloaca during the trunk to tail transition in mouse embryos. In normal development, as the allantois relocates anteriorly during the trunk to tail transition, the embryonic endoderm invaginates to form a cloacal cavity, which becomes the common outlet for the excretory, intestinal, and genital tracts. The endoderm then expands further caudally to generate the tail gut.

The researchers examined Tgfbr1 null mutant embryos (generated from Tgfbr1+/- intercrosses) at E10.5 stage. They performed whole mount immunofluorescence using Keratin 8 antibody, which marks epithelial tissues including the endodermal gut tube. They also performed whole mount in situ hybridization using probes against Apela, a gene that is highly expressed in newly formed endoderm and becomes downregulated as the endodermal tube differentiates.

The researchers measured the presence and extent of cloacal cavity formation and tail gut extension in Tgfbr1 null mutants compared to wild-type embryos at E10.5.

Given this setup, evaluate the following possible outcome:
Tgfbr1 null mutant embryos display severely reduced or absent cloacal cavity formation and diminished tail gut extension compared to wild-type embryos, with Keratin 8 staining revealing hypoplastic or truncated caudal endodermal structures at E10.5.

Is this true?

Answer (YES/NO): YES